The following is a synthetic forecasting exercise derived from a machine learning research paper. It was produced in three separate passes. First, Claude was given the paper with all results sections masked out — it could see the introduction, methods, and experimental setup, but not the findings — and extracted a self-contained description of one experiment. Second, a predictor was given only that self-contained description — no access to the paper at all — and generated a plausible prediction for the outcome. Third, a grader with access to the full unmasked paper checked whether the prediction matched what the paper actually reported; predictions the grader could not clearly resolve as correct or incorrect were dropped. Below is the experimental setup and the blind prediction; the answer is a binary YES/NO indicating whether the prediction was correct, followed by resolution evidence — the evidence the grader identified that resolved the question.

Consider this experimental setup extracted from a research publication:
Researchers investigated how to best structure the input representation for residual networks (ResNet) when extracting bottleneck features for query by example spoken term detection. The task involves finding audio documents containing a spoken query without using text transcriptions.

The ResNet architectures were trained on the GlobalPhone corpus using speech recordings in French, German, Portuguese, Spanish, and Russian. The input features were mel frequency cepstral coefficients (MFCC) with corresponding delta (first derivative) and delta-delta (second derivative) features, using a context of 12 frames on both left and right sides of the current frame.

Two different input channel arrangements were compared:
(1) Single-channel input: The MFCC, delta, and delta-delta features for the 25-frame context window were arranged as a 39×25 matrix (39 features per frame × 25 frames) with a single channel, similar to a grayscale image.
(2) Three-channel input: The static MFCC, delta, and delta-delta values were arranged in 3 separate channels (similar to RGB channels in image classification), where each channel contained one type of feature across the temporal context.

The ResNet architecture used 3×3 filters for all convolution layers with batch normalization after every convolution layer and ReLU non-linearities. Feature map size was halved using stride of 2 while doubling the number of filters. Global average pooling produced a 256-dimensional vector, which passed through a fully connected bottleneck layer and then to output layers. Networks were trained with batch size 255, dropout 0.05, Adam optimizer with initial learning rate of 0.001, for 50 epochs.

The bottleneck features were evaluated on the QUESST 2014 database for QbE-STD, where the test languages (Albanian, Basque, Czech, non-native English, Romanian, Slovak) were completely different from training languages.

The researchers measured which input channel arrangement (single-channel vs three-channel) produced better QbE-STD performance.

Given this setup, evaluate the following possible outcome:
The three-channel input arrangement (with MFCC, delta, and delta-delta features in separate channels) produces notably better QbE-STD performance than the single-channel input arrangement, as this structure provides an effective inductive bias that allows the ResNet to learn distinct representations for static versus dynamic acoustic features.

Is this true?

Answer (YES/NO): NO